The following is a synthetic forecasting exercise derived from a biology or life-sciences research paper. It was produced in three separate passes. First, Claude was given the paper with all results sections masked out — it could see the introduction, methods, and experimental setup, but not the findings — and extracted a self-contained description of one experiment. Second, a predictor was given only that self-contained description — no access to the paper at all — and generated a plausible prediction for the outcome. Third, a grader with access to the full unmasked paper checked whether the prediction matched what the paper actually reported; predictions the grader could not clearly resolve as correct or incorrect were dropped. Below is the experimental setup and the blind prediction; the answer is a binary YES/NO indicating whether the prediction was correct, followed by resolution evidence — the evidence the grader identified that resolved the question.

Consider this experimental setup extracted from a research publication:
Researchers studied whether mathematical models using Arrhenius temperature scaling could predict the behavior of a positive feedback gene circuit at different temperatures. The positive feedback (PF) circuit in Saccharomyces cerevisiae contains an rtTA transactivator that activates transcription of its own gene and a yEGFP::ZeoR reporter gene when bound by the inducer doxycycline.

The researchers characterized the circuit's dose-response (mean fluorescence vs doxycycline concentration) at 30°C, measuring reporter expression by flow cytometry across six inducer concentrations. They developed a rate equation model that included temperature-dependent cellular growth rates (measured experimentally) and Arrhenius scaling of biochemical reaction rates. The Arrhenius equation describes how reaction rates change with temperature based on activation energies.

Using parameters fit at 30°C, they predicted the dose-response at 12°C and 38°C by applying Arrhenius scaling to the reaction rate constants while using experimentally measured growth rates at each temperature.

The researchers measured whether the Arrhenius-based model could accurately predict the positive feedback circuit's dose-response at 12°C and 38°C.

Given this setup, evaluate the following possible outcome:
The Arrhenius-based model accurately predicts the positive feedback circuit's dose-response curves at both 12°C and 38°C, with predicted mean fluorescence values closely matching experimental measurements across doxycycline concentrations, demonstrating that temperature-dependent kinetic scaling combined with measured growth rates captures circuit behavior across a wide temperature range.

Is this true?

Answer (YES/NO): NO